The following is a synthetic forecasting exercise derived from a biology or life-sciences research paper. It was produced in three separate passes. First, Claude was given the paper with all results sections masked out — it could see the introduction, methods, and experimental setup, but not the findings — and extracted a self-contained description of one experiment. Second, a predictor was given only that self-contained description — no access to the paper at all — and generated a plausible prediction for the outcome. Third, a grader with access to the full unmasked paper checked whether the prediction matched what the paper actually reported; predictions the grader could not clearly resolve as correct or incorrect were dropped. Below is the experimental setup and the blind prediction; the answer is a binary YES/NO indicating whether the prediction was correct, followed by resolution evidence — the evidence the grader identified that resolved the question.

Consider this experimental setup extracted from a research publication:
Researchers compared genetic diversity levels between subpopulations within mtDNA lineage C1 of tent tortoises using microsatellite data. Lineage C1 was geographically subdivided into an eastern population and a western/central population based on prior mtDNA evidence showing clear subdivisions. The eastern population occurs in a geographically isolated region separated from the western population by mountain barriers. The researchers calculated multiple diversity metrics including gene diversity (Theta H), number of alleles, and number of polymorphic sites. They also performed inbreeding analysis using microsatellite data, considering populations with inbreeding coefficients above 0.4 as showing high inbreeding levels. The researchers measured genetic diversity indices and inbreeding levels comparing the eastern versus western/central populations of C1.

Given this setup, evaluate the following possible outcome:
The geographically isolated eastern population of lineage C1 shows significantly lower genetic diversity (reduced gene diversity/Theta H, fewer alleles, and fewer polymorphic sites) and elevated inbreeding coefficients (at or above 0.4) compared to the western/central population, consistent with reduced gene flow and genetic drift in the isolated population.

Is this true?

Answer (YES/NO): YES